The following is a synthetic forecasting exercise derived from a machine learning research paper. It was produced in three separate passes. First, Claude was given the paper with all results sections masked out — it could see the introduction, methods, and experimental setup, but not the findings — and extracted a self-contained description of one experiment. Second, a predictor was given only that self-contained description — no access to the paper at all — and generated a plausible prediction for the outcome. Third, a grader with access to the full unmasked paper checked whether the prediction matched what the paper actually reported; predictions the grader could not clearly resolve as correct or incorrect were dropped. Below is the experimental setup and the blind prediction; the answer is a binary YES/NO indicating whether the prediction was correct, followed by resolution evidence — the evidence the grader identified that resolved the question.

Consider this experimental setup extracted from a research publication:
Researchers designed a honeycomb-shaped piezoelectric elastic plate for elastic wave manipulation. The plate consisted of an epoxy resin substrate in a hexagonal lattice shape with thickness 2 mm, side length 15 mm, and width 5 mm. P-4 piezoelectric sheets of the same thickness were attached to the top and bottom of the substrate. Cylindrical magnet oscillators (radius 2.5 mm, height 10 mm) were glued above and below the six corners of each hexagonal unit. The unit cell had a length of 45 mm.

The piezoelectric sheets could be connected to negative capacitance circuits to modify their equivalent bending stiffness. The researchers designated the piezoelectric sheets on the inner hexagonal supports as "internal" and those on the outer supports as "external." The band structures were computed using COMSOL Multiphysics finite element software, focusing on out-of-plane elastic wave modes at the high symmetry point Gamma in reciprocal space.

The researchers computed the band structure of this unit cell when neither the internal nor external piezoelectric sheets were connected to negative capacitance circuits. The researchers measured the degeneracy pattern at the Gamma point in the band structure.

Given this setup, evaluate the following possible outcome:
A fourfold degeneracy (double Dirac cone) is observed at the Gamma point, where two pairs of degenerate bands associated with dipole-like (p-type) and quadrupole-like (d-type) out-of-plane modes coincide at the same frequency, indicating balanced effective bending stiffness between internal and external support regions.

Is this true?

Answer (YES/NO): YES